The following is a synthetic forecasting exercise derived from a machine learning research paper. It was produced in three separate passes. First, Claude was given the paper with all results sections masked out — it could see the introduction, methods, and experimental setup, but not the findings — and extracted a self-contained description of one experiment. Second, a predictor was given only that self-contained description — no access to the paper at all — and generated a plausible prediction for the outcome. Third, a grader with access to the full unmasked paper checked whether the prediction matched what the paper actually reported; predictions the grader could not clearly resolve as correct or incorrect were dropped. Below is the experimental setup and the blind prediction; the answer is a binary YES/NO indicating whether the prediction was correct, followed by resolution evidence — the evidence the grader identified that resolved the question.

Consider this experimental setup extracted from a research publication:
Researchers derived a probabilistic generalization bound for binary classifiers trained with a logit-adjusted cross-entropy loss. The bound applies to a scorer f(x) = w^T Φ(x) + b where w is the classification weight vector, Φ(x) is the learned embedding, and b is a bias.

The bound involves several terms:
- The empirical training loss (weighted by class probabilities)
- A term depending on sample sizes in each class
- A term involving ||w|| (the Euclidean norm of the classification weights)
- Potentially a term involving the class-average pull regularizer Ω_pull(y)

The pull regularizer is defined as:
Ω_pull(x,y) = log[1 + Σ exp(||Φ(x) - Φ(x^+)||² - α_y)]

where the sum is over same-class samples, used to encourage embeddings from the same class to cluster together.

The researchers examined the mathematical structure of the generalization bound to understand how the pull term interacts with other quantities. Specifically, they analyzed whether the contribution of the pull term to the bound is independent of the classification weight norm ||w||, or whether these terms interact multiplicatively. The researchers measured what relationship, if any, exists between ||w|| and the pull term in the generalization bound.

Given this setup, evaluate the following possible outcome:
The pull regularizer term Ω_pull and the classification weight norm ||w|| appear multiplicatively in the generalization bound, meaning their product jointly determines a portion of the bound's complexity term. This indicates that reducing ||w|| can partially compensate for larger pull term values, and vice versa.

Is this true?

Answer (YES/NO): YES